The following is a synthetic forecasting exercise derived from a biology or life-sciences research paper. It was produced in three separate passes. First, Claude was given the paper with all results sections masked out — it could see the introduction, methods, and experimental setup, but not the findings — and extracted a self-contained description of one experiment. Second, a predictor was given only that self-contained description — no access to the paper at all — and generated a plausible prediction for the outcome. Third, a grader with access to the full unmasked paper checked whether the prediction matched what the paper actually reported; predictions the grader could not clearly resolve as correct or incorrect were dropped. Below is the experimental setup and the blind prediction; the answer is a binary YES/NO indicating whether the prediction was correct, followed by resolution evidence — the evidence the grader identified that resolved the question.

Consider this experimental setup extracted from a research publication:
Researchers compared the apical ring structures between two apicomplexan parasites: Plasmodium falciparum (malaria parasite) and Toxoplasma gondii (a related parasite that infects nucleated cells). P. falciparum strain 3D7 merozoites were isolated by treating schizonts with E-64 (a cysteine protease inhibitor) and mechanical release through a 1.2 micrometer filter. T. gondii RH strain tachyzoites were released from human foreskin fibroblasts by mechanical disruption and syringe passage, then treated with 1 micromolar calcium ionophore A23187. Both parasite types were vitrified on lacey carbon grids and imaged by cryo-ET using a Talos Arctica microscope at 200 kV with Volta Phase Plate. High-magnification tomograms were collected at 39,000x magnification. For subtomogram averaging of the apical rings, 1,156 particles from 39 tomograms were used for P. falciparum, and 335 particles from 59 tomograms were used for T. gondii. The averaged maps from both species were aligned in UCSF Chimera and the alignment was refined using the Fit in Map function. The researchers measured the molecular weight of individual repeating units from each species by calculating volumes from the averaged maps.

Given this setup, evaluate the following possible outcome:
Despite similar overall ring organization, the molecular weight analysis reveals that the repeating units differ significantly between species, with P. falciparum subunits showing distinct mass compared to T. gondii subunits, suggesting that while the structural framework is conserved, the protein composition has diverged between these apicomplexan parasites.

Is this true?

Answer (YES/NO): NO